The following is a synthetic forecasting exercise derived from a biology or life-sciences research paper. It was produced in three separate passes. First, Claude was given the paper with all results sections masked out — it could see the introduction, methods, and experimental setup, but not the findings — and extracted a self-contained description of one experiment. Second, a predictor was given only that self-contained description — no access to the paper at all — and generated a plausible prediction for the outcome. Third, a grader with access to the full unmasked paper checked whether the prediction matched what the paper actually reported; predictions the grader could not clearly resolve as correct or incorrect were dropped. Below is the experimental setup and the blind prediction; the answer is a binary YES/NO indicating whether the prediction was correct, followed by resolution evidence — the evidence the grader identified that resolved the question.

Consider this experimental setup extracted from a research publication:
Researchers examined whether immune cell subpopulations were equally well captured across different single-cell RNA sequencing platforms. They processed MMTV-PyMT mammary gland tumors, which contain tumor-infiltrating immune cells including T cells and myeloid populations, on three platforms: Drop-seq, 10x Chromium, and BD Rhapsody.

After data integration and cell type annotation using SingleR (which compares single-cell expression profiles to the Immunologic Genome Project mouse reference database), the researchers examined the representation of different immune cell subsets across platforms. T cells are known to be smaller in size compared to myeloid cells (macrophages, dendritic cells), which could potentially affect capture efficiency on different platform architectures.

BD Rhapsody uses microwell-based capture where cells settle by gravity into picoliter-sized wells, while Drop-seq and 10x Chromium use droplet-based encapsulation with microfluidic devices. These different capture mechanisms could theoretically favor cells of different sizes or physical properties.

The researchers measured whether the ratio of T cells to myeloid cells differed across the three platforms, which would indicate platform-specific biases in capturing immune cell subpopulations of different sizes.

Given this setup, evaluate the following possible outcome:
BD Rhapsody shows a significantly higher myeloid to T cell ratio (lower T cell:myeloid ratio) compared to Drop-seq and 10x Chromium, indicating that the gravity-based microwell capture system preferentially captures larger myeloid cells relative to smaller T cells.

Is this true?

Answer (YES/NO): NO